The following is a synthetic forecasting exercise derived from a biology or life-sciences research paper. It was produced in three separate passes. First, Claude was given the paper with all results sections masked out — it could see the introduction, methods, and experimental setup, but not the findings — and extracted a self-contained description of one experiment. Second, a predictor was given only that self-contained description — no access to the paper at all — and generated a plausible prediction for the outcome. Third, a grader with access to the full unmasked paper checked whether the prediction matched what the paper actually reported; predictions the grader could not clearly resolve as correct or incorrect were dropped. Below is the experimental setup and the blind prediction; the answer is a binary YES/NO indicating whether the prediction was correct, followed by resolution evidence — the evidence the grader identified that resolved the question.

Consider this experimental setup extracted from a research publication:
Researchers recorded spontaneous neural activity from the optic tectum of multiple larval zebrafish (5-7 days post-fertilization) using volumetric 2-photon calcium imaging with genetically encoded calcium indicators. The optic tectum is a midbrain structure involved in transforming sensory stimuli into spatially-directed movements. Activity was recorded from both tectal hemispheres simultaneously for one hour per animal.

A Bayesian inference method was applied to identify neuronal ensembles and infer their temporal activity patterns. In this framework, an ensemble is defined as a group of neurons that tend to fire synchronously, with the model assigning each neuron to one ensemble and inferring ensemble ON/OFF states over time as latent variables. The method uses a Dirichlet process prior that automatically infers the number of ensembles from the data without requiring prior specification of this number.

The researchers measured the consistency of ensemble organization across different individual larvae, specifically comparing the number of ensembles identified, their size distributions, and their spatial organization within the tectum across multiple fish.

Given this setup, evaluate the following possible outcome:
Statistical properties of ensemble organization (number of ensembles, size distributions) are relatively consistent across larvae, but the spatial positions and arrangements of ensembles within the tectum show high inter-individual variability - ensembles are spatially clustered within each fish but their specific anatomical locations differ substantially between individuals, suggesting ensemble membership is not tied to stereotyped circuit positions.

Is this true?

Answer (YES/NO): NO